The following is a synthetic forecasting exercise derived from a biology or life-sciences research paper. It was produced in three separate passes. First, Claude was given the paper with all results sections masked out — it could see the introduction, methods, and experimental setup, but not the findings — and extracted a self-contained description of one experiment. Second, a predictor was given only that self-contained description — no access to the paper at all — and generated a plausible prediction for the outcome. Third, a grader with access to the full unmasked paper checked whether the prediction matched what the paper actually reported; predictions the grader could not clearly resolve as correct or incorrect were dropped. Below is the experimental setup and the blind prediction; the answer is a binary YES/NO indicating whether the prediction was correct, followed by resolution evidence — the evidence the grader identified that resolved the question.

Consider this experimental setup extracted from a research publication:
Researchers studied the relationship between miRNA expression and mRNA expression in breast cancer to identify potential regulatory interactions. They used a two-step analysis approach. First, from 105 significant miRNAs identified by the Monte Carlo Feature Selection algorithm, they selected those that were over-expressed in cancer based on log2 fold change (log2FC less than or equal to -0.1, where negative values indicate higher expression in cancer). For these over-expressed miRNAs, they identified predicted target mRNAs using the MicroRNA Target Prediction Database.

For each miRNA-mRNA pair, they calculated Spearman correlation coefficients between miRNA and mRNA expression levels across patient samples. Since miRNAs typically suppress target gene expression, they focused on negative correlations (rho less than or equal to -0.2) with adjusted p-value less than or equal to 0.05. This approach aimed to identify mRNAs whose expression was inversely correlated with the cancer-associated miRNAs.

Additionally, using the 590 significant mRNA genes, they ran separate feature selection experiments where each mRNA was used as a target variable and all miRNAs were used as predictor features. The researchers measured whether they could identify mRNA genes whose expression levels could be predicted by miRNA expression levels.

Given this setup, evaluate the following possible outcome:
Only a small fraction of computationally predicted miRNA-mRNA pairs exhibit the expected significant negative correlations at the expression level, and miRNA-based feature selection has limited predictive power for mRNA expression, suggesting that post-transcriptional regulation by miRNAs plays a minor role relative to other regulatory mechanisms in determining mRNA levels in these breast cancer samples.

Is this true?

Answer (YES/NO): NO